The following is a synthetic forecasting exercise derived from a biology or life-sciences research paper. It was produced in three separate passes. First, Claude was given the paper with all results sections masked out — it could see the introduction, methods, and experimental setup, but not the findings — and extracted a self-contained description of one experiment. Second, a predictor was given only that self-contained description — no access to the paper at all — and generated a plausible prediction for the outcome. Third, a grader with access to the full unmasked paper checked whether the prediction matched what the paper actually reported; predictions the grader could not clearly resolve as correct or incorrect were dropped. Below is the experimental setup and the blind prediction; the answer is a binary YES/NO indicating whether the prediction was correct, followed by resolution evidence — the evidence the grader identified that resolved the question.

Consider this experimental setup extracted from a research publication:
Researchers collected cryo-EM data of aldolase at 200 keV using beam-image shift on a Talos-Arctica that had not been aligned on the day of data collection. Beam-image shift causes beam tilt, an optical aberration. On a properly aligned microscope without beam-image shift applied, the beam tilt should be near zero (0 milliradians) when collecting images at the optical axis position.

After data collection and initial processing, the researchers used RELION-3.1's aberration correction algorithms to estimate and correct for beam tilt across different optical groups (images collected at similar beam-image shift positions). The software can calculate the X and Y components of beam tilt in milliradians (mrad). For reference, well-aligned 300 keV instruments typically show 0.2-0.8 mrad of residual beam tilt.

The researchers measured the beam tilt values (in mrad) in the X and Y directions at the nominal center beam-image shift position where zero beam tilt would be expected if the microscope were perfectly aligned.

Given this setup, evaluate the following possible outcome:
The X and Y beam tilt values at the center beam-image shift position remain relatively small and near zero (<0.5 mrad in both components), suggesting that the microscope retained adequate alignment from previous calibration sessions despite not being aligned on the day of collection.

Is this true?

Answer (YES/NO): NO